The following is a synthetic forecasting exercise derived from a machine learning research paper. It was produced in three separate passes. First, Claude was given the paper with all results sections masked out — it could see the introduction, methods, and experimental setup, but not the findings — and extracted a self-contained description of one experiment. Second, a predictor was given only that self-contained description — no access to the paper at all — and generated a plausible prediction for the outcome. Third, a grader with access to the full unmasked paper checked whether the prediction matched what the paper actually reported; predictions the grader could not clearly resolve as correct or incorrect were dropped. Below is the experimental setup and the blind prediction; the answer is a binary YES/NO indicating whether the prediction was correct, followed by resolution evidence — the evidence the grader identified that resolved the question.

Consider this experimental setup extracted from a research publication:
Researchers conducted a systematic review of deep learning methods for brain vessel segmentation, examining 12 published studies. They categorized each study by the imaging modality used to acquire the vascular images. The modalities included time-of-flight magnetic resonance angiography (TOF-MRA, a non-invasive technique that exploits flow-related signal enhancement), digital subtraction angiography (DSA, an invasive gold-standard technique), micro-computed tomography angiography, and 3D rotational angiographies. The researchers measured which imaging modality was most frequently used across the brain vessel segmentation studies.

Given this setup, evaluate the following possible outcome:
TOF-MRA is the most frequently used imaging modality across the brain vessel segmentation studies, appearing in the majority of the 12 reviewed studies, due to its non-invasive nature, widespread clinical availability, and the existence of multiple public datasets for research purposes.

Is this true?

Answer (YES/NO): YES